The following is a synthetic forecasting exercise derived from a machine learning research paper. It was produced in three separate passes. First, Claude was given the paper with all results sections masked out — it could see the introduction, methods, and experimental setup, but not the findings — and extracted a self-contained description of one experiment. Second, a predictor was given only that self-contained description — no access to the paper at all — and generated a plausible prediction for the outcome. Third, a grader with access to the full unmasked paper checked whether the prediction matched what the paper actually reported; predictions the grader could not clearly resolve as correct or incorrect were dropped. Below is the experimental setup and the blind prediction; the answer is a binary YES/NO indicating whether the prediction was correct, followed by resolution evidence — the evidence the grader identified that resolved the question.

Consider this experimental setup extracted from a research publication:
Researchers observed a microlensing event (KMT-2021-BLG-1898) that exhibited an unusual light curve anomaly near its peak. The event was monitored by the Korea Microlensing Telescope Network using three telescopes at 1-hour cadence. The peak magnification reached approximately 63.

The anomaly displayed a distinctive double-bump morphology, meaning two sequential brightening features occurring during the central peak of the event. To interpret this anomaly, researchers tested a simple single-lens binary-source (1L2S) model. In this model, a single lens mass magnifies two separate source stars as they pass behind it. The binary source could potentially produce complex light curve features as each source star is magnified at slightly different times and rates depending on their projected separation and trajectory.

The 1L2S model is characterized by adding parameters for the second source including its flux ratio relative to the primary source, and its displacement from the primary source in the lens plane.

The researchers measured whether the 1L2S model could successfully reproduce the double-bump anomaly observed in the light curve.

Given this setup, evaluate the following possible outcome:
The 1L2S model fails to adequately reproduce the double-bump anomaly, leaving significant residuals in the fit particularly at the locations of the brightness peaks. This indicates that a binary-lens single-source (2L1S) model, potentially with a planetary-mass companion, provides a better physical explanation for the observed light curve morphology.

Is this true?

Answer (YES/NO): NO